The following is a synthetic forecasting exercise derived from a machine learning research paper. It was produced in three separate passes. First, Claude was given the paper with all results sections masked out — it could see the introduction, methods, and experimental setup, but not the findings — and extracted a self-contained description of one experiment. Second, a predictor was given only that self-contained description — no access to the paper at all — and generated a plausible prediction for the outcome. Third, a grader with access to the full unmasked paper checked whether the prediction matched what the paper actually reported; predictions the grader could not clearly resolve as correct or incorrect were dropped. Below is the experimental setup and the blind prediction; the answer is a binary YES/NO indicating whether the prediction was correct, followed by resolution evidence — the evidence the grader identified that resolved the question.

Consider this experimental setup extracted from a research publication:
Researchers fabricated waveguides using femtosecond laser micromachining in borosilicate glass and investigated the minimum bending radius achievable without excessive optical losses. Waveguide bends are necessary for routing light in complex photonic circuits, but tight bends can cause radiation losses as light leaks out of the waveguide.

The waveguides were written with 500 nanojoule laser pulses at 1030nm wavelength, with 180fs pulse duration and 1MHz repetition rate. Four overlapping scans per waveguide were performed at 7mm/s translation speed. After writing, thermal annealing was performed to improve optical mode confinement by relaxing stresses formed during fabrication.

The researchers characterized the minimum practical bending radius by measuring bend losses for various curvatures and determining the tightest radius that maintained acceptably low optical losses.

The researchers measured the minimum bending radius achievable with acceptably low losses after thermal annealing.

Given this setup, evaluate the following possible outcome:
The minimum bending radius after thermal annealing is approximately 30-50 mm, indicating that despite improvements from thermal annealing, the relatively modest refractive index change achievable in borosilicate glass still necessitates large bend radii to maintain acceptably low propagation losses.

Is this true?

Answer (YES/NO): NO